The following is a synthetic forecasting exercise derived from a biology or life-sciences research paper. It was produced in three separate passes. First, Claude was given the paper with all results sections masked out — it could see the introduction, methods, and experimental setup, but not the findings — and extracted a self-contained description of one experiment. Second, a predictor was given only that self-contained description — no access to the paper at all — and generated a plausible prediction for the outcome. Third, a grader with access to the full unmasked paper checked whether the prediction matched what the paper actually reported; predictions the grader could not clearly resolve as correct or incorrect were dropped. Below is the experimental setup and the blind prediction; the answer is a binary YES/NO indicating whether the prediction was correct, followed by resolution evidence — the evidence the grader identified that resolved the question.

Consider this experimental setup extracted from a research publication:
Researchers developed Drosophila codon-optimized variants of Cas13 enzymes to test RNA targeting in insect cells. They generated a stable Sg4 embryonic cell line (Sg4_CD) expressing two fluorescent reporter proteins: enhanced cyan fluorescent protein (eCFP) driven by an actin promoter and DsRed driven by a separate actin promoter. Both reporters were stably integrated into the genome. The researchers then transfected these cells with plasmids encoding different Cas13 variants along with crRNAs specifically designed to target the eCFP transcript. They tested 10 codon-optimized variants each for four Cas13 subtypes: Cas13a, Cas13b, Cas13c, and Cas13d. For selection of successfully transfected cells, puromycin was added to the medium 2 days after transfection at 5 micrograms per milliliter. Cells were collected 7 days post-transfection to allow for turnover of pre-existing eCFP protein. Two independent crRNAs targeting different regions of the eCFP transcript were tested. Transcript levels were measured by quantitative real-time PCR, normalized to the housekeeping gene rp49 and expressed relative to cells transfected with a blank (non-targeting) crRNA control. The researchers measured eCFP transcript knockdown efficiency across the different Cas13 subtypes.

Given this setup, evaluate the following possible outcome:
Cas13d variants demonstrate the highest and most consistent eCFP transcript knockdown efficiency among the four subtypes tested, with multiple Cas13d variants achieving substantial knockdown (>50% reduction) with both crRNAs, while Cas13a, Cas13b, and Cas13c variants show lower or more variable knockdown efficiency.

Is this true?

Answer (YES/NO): YES